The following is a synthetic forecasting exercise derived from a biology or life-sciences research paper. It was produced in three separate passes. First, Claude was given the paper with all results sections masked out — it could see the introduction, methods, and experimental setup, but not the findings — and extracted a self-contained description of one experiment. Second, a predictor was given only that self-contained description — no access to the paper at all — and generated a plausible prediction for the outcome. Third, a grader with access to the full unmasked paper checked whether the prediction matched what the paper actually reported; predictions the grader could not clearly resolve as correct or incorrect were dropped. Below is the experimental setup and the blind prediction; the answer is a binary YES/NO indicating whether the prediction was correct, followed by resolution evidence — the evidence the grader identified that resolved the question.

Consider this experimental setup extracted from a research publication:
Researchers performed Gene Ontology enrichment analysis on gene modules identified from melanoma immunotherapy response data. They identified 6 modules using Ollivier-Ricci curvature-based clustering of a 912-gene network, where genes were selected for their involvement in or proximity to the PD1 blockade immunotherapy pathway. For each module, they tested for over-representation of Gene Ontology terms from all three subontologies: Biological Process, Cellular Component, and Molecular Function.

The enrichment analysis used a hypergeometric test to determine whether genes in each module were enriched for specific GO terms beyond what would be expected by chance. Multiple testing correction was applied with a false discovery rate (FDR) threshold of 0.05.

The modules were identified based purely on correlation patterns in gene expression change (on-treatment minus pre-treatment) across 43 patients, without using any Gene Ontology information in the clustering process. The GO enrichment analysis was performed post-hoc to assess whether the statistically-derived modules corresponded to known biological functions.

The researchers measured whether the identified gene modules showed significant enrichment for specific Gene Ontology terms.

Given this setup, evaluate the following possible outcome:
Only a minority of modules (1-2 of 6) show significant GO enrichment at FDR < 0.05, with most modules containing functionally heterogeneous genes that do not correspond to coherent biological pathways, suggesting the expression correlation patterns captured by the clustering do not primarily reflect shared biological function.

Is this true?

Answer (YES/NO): NO